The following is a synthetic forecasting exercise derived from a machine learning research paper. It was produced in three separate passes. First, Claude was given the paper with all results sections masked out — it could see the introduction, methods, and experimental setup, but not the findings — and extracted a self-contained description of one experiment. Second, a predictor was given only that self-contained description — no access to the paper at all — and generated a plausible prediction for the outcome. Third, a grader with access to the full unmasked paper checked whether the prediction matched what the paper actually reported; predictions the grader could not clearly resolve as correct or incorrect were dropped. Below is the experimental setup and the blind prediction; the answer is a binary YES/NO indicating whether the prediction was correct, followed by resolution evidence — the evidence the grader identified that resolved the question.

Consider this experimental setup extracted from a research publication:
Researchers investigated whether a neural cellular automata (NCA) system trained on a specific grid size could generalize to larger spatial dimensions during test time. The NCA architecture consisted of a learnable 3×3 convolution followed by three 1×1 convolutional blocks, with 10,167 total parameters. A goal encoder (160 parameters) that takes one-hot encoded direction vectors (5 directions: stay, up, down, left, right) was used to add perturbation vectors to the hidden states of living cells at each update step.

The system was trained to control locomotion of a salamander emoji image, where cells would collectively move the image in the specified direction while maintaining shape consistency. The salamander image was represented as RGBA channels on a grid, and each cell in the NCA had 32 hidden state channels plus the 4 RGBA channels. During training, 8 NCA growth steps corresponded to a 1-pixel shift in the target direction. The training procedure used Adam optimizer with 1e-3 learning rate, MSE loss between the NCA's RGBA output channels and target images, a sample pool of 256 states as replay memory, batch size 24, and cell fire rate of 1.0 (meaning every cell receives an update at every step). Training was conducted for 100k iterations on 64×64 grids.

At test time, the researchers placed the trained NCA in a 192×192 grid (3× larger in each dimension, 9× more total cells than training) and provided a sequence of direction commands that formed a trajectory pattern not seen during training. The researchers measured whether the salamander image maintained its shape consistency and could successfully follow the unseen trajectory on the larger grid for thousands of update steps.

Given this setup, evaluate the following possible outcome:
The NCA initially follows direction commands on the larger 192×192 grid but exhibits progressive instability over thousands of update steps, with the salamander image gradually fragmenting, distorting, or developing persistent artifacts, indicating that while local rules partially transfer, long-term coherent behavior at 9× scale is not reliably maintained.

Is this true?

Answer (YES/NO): NO